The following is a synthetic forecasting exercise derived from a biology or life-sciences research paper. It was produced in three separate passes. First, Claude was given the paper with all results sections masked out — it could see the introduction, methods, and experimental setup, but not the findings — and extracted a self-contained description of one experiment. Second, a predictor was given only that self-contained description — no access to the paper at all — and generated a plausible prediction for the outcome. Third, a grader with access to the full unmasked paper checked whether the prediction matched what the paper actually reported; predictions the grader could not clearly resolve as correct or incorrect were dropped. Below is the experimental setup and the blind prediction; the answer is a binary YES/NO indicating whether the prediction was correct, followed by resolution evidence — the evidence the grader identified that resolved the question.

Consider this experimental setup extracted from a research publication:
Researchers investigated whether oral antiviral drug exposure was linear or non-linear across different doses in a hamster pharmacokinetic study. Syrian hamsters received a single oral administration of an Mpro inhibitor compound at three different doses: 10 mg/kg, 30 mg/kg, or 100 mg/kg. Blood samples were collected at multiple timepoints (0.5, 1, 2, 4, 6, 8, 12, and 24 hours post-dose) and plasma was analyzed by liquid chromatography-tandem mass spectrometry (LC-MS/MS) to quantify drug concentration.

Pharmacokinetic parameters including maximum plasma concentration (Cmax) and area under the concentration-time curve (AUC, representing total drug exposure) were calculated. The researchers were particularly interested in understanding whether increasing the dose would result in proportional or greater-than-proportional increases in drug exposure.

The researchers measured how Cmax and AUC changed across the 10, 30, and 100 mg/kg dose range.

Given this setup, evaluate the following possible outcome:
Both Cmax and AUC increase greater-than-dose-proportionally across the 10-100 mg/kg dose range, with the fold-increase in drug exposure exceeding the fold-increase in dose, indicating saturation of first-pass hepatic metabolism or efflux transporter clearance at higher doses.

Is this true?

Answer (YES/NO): YES